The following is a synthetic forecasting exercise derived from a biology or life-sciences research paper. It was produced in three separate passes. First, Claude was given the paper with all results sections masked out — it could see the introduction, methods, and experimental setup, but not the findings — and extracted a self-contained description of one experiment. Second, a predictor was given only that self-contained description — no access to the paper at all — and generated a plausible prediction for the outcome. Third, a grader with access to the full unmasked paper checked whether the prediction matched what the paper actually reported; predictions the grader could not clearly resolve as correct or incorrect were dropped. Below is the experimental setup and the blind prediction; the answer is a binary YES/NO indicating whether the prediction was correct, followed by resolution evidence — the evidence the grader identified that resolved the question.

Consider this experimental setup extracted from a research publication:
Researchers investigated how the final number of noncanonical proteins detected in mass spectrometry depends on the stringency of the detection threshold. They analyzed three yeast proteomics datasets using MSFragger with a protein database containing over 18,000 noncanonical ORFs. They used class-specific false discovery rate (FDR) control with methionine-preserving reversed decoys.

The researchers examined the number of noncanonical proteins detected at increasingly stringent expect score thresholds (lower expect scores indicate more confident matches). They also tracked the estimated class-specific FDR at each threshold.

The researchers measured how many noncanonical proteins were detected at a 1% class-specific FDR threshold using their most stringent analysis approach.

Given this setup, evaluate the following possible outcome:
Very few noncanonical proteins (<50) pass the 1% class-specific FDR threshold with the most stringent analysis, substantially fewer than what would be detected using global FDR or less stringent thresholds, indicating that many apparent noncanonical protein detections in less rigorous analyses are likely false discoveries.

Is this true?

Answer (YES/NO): YES